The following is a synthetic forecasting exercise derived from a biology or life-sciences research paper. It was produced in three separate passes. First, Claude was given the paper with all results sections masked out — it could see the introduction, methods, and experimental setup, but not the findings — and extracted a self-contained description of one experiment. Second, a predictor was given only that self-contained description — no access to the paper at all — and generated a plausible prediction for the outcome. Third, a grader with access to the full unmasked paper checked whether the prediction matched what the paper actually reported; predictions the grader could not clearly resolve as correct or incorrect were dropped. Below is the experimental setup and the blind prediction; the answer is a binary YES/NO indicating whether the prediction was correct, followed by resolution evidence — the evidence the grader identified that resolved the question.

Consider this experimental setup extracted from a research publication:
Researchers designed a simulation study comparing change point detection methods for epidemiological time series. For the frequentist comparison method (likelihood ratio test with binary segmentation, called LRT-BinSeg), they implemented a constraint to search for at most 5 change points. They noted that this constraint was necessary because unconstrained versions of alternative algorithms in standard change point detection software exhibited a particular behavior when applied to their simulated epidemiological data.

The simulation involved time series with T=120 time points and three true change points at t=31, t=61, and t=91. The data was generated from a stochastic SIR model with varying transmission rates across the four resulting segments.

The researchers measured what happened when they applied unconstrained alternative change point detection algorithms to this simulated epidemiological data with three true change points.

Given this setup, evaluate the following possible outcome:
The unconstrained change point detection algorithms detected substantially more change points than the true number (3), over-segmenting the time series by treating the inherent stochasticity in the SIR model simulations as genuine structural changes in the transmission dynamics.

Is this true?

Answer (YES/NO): YES